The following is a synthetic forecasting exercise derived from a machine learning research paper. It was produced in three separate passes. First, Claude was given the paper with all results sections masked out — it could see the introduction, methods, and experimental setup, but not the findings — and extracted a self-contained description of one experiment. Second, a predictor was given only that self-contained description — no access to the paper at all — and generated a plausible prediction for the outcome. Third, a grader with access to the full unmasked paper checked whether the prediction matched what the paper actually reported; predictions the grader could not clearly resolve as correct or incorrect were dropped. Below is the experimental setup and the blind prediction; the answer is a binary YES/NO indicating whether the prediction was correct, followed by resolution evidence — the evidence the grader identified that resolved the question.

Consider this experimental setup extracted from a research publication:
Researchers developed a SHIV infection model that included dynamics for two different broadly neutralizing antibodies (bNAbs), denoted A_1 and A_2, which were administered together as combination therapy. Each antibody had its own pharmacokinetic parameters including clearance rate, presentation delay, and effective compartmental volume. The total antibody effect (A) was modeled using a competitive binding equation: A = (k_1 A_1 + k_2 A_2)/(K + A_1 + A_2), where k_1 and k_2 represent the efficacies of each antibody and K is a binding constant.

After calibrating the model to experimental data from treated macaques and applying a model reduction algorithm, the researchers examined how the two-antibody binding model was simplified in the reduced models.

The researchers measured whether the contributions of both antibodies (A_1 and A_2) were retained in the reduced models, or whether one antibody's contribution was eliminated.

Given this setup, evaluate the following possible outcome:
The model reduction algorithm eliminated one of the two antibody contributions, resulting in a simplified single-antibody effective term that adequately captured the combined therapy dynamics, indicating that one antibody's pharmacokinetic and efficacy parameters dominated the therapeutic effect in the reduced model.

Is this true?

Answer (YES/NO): YES